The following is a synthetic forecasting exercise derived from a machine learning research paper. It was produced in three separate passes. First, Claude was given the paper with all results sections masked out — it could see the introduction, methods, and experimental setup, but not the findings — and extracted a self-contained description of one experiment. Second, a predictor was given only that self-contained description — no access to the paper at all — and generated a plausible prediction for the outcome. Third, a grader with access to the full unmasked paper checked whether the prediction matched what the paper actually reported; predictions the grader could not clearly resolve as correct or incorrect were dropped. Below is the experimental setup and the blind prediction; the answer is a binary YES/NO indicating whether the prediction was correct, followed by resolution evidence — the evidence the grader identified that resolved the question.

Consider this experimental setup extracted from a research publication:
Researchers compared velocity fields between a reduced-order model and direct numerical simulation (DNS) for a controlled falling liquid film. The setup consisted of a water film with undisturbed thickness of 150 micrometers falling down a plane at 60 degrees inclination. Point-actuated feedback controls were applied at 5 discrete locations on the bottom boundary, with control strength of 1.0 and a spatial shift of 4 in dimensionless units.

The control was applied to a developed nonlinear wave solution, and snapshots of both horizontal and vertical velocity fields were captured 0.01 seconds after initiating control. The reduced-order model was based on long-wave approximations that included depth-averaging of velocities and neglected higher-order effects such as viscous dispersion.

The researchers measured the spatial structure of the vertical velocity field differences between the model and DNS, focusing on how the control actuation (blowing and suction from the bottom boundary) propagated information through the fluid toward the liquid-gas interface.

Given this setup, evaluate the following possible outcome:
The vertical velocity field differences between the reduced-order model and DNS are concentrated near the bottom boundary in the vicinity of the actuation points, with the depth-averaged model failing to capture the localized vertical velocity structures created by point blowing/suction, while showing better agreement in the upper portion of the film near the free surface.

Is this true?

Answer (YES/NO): NO